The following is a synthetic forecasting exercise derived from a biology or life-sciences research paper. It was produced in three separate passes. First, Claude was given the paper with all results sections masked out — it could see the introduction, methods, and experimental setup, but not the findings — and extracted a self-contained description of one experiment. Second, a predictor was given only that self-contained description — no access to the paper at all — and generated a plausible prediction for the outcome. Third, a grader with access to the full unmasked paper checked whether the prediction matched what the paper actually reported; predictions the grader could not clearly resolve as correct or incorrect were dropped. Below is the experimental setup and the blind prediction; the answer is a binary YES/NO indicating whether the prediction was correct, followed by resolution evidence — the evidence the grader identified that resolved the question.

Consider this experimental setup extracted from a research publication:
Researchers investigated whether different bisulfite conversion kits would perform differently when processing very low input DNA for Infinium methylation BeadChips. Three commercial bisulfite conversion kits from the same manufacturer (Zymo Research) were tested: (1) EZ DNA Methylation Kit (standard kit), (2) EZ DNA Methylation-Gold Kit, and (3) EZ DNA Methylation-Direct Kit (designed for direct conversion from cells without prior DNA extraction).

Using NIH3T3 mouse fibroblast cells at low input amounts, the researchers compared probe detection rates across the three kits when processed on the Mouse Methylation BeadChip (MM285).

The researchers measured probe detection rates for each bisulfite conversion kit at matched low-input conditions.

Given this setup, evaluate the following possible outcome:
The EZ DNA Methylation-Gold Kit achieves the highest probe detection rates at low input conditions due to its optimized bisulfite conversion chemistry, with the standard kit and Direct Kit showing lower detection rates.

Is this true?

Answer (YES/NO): NO